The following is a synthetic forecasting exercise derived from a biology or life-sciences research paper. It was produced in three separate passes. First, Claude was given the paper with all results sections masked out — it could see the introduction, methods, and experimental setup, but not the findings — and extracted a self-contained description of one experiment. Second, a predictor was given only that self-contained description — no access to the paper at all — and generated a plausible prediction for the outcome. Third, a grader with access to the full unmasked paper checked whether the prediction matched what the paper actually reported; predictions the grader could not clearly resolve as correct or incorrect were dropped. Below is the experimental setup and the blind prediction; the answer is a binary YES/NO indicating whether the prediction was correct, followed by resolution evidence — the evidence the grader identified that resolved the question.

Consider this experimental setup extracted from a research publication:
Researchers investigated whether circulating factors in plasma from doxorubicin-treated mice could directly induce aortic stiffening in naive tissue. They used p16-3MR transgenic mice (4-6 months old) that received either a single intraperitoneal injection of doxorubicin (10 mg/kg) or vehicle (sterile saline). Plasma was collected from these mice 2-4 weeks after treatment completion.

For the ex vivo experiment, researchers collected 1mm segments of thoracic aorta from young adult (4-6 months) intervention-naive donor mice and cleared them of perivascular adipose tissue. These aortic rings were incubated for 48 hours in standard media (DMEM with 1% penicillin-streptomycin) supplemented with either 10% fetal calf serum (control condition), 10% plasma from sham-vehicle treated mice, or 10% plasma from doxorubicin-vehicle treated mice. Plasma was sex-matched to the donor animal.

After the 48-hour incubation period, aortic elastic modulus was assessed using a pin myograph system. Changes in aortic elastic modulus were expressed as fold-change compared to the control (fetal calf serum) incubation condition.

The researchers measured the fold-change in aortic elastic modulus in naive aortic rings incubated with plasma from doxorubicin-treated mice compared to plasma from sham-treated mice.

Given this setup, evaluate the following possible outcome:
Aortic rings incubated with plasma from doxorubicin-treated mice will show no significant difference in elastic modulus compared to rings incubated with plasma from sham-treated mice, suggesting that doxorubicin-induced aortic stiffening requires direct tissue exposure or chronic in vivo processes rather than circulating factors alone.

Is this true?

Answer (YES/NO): NO